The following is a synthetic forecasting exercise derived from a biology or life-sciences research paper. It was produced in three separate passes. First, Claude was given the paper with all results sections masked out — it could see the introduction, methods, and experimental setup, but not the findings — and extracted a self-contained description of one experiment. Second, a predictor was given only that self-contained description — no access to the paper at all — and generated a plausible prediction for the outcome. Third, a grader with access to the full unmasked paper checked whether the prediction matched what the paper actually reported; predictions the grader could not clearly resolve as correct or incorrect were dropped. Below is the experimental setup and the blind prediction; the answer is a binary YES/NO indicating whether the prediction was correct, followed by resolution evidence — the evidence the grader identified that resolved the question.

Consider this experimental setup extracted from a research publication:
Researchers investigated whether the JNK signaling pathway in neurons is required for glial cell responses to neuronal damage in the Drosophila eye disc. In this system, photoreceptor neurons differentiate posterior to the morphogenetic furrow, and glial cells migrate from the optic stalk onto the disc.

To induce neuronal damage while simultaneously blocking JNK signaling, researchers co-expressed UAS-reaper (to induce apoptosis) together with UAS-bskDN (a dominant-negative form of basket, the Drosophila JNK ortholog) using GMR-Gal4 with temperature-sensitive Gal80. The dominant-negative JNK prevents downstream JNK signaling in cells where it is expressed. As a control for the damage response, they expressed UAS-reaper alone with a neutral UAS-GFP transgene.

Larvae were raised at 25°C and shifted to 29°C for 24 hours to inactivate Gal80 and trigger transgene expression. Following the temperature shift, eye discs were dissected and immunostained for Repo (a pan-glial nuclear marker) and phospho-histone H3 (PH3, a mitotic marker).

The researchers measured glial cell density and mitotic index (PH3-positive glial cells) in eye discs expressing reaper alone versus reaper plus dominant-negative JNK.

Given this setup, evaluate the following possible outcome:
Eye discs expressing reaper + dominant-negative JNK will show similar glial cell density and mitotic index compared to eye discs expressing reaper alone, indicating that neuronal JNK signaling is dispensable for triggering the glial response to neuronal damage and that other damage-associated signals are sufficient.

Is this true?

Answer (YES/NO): NO